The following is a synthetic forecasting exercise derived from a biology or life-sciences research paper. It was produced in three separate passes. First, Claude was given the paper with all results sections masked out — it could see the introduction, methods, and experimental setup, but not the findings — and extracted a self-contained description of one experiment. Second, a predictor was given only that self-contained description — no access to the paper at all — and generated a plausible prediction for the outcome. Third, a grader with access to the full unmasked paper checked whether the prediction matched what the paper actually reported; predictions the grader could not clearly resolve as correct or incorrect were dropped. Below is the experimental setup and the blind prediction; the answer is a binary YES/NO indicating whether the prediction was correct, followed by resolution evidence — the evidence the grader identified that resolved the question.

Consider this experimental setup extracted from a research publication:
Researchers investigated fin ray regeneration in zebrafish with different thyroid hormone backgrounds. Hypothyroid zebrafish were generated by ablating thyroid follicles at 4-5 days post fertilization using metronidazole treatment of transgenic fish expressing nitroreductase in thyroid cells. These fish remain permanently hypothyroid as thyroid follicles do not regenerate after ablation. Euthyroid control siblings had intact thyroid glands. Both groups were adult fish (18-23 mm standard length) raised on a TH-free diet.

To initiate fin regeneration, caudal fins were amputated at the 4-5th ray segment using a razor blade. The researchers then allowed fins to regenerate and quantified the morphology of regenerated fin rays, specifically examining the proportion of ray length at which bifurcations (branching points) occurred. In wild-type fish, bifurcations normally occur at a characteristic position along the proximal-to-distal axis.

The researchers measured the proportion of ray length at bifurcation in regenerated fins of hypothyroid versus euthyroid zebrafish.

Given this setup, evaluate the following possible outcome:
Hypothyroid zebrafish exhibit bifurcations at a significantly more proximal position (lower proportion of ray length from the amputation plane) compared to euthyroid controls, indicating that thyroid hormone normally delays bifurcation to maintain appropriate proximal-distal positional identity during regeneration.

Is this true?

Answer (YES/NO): NO